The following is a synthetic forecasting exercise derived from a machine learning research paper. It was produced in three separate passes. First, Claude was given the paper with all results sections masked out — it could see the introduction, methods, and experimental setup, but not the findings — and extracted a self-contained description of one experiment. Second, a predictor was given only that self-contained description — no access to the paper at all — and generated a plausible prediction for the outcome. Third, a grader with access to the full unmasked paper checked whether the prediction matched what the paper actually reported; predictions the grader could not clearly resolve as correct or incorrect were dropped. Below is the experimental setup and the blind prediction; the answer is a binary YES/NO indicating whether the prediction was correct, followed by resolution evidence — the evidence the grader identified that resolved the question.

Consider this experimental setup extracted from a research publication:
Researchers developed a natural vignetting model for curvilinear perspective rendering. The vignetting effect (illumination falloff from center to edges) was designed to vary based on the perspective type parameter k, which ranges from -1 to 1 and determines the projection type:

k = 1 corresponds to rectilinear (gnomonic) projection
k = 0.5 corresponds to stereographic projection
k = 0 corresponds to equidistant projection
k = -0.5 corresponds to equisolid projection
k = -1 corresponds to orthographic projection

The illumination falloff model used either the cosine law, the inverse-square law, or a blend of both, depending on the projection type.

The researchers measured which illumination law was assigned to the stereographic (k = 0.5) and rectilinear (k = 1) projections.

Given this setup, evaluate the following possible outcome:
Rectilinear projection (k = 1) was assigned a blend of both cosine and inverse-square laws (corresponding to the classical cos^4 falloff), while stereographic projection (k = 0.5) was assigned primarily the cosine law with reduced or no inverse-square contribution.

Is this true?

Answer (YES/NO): NO